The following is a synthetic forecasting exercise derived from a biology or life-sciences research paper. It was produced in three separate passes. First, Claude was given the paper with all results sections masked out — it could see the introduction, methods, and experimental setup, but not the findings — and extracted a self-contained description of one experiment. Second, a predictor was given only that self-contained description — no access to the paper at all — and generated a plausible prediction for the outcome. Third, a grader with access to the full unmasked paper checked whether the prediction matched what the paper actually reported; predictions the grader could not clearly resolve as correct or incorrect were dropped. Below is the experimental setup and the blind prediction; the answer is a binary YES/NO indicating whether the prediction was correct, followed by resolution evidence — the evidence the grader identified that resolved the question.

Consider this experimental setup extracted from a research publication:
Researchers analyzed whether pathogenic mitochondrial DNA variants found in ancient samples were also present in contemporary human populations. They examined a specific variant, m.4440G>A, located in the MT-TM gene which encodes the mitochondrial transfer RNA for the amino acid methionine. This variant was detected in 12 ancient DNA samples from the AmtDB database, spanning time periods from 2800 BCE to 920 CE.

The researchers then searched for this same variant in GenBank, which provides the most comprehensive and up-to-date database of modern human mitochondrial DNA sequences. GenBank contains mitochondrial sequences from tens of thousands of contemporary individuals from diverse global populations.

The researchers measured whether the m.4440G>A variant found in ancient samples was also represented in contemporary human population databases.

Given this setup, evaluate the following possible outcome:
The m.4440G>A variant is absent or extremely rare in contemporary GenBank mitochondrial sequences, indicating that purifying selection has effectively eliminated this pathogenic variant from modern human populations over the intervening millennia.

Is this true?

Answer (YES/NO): YES